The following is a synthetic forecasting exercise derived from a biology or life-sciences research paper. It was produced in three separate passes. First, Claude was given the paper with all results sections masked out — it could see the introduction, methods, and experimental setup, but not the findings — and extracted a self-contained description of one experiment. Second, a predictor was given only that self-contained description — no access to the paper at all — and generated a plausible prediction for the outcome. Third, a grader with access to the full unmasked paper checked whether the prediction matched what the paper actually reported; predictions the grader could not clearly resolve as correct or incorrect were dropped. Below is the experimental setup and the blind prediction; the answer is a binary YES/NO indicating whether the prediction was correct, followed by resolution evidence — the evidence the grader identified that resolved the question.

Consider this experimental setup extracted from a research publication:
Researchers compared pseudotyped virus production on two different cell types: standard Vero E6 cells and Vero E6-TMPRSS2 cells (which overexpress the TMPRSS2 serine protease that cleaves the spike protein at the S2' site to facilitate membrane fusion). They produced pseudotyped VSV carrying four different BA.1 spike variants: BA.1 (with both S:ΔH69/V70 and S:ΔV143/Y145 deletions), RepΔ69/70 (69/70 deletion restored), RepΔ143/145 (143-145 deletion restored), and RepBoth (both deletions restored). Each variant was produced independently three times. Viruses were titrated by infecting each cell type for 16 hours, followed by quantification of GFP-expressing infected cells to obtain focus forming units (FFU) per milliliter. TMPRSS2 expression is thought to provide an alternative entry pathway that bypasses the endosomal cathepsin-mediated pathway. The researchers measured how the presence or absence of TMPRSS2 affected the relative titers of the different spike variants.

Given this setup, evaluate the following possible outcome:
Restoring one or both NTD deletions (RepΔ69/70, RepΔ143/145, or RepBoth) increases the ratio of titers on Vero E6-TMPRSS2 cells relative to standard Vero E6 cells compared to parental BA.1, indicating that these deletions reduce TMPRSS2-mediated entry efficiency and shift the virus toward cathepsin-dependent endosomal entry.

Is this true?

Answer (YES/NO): NO